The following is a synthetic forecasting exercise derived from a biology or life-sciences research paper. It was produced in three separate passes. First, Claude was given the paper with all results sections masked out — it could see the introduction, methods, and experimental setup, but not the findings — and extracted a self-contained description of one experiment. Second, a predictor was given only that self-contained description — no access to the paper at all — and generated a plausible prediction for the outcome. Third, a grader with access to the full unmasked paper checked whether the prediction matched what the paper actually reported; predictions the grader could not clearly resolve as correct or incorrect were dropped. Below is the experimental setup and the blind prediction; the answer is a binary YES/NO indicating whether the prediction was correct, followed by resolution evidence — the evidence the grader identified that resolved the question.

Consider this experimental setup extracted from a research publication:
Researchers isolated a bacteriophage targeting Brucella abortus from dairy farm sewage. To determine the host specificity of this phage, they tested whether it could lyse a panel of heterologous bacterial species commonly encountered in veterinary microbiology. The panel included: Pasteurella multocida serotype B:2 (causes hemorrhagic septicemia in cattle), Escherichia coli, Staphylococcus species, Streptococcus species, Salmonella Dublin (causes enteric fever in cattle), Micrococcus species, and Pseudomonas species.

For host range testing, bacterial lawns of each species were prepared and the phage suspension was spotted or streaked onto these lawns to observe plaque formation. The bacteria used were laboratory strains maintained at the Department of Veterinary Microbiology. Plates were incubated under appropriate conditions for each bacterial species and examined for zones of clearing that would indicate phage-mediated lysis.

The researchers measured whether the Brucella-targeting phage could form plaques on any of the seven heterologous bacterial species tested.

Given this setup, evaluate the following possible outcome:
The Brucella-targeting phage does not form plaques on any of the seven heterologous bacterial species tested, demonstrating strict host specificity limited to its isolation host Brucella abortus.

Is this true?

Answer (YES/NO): NO